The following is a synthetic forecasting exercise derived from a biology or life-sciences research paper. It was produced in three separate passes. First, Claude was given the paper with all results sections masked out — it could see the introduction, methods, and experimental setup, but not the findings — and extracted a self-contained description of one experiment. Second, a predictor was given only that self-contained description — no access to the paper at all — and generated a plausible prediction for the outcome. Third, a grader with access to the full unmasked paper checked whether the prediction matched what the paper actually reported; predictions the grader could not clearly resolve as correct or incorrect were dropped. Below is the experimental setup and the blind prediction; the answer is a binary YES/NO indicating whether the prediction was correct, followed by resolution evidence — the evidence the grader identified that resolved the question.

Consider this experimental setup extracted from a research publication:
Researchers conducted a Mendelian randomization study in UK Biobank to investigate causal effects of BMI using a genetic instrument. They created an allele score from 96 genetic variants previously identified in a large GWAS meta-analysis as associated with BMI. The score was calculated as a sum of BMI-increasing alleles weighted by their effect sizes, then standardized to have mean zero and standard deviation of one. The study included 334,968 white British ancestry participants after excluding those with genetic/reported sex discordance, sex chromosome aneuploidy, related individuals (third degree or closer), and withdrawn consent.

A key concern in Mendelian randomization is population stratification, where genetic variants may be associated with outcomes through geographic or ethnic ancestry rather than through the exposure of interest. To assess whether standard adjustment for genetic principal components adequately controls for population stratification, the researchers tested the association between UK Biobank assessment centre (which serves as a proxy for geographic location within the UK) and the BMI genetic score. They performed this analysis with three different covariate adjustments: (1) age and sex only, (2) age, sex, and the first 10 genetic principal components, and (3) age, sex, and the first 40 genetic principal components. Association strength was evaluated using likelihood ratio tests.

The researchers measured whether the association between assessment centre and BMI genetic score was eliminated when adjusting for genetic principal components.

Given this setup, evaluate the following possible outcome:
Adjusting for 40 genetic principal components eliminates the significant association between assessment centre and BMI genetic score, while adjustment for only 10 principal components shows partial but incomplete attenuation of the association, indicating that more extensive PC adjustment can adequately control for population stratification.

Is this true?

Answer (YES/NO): NO